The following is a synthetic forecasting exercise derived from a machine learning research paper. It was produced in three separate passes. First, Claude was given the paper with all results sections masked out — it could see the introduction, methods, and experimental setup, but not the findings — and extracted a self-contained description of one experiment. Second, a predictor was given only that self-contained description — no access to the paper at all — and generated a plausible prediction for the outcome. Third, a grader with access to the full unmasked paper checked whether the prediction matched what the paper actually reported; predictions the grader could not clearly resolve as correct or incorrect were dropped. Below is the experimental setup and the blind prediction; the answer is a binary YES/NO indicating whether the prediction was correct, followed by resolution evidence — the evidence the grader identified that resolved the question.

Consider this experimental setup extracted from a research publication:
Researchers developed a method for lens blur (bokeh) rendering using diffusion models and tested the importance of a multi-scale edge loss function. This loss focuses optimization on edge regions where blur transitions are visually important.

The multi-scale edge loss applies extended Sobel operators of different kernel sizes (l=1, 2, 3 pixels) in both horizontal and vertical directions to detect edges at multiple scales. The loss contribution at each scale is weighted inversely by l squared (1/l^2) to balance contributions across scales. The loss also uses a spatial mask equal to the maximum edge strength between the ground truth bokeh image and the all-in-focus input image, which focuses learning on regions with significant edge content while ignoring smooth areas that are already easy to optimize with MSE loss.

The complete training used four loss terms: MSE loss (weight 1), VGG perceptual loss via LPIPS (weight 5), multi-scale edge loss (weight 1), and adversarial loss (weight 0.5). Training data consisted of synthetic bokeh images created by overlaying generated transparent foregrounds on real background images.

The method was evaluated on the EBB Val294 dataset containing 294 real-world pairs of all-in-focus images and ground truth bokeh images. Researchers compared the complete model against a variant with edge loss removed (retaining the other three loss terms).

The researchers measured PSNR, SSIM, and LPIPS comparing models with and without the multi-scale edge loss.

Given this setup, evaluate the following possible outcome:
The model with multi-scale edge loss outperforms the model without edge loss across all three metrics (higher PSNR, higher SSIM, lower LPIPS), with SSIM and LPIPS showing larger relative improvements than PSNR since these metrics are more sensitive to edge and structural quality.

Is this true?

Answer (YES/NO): YES